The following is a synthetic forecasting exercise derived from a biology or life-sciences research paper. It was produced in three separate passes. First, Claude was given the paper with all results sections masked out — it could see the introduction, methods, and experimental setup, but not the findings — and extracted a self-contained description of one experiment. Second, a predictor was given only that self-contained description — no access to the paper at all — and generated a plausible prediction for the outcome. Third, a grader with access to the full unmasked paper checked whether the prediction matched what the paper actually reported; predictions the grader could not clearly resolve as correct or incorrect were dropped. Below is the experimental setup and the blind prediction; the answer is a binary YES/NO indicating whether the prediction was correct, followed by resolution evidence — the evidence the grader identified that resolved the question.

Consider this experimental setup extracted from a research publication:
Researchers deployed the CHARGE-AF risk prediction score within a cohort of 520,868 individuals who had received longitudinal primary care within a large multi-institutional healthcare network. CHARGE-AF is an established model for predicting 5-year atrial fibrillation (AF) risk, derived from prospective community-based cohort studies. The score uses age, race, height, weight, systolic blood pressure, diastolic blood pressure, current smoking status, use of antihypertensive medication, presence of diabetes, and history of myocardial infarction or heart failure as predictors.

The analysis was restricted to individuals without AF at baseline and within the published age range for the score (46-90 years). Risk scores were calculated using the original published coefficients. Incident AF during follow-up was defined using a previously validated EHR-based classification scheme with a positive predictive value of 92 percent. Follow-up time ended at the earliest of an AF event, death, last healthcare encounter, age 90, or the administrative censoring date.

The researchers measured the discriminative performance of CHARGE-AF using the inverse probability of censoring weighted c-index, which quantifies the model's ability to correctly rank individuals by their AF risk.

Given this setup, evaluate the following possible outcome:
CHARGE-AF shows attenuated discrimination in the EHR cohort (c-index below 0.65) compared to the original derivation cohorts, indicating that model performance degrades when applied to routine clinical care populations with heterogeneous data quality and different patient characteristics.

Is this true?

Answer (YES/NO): NO